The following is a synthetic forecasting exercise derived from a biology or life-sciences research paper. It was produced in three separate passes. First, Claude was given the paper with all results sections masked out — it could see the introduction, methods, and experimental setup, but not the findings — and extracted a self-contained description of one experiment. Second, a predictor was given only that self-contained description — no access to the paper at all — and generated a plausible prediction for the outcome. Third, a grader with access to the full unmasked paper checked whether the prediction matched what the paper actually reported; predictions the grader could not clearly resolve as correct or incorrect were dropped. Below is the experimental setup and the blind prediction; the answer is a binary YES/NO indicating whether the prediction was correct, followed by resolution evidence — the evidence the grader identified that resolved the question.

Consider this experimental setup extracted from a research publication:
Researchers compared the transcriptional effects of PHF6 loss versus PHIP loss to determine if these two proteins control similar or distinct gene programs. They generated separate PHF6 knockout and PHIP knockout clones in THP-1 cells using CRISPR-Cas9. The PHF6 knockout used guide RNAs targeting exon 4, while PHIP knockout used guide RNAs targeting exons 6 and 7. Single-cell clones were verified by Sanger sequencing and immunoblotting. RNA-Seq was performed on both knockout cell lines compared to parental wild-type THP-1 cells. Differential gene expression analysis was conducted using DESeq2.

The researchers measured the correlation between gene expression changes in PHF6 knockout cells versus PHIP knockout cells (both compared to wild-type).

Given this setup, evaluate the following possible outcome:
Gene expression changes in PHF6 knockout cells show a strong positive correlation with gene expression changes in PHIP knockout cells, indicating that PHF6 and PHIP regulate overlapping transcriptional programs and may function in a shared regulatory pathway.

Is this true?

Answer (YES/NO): YES